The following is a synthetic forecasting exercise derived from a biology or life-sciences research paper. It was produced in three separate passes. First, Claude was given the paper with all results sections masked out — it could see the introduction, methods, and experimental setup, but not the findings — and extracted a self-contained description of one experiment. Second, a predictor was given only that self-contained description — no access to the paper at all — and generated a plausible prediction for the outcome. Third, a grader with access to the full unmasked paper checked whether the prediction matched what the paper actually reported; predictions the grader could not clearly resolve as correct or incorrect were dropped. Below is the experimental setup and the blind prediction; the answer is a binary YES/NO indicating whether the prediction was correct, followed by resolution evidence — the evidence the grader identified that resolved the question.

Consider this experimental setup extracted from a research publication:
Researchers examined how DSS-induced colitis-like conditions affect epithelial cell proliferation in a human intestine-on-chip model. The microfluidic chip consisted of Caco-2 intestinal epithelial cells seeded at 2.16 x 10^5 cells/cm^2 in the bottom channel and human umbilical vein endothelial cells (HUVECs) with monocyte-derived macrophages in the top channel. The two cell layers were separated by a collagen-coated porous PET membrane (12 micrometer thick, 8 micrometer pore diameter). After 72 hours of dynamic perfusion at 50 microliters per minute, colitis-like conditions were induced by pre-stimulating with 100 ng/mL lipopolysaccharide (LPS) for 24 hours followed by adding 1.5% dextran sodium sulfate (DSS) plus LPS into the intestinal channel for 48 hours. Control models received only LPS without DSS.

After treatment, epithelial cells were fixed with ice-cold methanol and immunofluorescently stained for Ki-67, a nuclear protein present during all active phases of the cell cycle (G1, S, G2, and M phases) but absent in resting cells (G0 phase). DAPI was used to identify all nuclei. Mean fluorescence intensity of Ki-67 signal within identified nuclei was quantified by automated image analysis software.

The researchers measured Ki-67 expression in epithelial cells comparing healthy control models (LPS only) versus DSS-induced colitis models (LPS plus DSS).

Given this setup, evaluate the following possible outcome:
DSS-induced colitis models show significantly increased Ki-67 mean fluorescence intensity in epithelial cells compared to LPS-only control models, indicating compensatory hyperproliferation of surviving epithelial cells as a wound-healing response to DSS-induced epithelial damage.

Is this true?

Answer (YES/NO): NO